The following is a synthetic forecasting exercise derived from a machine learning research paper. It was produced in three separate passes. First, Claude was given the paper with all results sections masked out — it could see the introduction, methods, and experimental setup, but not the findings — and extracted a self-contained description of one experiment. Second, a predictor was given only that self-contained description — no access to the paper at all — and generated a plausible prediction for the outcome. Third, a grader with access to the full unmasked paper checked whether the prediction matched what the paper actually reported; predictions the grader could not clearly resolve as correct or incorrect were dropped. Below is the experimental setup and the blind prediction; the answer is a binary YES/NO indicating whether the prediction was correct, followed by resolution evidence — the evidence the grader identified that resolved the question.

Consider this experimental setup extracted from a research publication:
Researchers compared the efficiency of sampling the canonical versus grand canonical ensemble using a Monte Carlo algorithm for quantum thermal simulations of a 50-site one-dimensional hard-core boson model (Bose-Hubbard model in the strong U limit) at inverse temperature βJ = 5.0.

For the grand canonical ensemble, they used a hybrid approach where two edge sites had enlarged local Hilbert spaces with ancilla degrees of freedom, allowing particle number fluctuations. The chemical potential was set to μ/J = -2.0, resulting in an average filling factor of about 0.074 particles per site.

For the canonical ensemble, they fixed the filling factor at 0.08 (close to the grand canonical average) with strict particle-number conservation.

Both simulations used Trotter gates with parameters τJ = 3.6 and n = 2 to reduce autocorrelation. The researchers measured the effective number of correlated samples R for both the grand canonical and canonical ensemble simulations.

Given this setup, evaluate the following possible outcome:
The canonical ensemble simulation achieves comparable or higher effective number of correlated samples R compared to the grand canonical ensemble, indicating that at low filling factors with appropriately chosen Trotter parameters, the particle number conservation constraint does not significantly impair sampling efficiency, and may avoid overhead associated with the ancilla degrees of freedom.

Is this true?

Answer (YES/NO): NO